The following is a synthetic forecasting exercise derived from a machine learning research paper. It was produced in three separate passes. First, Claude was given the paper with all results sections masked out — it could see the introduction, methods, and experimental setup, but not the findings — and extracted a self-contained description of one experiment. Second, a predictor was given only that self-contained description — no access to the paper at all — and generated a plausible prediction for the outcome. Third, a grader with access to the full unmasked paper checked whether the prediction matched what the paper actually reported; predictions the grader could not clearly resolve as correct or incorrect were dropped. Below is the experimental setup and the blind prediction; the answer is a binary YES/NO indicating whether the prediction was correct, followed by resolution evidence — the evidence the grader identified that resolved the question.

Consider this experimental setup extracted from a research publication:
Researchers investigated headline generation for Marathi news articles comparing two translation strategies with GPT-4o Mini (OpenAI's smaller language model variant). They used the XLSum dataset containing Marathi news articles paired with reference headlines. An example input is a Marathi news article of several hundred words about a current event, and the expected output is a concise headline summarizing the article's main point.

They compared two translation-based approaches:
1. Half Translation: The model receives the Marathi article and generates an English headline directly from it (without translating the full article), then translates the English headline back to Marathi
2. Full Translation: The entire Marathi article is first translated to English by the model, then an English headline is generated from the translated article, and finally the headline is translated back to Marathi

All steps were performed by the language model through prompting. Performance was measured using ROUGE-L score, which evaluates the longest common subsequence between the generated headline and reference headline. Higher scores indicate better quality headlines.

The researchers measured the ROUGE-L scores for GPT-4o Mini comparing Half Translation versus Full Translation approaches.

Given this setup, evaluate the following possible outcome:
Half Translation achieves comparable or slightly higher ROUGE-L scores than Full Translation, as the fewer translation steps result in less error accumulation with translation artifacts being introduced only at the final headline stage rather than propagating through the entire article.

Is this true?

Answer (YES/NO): NO